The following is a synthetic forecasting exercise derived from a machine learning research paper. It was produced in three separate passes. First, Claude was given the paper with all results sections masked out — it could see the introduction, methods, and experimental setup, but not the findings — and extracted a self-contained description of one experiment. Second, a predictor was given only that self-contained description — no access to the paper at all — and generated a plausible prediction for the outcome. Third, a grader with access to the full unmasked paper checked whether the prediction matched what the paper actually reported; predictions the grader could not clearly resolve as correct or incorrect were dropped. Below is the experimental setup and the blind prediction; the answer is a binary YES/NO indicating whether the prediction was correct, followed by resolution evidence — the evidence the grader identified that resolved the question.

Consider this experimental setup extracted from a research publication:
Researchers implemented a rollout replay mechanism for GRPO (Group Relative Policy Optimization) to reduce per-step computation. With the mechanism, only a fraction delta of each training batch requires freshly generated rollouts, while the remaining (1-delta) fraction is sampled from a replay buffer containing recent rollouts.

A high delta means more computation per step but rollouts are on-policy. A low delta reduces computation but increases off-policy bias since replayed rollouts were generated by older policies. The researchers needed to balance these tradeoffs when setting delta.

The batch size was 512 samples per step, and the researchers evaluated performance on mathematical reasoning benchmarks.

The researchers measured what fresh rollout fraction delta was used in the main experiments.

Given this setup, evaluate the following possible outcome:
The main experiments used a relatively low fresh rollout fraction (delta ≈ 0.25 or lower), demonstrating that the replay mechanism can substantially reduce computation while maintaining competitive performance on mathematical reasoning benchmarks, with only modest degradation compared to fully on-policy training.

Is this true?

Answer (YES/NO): NO